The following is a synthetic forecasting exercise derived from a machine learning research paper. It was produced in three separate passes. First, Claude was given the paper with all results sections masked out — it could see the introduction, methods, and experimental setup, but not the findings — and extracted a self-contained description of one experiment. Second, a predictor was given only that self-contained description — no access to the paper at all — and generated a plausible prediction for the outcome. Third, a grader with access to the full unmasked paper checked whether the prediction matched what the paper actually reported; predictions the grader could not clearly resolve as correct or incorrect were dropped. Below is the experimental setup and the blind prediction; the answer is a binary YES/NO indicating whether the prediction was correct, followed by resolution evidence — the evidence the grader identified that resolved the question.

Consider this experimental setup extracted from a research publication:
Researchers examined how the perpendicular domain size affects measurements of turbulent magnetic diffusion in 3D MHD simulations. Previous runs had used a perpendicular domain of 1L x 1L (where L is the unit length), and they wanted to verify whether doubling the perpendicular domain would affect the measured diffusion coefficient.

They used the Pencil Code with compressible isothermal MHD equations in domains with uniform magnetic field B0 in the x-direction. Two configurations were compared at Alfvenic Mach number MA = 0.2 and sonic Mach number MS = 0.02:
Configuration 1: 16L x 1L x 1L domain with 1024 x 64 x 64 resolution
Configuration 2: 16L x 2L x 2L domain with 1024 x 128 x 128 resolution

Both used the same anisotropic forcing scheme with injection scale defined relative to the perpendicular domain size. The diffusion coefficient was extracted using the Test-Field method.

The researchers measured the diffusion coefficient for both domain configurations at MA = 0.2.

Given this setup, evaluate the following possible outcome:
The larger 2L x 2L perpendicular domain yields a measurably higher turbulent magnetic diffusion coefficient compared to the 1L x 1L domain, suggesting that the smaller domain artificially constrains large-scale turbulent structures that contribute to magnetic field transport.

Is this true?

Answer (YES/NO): NO